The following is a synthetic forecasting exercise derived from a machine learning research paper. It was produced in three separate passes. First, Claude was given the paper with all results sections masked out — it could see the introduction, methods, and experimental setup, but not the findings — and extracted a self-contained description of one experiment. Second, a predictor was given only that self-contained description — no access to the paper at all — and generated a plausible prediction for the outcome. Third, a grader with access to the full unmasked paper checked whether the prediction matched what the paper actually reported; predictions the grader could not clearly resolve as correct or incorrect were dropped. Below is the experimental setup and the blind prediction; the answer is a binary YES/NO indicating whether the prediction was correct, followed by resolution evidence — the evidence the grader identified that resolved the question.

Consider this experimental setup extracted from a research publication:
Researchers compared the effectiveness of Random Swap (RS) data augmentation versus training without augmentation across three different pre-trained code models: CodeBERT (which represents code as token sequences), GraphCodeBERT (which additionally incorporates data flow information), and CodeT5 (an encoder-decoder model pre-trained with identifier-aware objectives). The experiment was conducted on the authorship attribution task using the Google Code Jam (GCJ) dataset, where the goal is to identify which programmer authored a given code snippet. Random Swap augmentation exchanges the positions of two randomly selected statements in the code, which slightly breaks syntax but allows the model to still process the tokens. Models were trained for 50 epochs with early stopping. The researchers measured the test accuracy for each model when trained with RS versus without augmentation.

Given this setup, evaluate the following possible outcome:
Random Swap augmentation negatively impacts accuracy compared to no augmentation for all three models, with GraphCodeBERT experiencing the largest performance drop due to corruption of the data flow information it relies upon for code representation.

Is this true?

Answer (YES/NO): NO